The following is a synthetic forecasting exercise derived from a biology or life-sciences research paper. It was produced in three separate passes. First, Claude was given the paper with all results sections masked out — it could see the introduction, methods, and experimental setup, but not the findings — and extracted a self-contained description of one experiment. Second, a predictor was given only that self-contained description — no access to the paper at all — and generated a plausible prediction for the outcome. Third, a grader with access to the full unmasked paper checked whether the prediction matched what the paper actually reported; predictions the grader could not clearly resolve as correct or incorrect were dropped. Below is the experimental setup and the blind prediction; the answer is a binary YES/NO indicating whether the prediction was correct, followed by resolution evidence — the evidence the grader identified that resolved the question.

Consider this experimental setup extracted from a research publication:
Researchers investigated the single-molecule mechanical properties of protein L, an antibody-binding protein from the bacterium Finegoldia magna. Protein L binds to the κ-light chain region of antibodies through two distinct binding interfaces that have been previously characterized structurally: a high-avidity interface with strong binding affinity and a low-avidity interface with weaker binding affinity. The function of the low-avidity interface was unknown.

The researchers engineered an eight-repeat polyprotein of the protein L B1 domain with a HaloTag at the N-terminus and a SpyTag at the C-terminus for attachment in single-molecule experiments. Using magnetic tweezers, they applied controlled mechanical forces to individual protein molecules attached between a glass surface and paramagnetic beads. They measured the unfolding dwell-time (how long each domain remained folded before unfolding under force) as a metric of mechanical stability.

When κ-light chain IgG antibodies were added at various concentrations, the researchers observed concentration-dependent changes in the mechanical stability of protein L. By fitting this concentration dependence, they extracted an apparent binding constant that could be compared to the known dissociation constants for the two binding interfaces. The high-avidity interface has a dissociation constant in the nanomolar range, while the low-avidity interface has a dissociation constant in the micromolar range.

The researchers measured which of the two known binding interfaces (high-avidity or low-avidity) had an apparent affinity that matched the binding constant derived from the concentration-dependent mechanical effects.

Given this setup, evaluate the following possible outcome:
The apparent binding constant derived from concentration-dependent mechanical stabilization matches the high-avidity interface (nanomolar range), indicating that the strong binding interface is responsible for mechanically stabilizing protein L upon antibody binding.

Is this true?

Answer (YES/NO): NO